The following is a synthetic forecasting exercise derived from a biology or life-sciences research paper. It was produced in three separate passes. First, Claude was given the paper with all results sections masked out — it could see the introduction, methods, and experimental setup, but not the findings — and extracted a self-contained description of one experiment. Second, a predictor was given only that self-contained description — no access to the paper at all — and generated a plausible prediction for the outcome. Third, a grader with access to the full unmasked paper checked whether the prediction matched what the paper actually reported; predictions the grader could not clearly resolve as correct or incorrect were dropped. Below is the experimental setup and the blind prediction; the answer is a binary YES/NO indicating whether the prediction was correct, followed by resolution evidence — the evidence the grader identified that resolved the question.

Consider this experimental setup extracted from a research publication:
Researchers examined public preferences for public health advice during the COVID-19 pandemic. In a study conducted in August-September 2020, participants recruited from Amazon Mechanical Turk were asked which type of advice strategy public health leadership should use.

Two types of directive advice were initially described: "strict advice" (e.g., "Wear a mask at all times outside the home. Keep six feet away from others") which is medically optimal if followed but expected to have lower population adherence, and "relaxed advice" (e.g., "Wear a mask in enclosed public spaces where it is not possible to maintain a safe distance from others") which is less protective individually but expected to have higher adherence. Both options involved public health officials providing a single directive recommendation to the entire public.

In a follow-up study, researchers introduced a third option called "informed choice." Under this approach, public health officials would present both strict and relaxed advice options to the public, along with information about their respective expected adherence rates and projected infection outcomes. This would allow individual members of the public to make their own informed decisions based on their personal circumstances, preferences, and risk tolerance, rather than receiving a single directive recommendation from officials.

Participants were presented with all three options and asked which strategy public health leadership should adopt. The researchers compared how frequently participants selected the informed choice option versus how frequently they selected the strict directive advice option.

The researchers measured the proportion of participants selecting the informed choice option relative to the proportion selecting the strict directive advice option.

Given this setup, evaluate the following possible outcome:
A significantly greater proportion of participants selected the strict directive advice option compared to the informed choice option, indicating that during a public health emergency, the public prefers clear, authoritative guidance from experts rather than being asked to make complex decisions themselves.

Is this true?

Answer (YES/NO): NO